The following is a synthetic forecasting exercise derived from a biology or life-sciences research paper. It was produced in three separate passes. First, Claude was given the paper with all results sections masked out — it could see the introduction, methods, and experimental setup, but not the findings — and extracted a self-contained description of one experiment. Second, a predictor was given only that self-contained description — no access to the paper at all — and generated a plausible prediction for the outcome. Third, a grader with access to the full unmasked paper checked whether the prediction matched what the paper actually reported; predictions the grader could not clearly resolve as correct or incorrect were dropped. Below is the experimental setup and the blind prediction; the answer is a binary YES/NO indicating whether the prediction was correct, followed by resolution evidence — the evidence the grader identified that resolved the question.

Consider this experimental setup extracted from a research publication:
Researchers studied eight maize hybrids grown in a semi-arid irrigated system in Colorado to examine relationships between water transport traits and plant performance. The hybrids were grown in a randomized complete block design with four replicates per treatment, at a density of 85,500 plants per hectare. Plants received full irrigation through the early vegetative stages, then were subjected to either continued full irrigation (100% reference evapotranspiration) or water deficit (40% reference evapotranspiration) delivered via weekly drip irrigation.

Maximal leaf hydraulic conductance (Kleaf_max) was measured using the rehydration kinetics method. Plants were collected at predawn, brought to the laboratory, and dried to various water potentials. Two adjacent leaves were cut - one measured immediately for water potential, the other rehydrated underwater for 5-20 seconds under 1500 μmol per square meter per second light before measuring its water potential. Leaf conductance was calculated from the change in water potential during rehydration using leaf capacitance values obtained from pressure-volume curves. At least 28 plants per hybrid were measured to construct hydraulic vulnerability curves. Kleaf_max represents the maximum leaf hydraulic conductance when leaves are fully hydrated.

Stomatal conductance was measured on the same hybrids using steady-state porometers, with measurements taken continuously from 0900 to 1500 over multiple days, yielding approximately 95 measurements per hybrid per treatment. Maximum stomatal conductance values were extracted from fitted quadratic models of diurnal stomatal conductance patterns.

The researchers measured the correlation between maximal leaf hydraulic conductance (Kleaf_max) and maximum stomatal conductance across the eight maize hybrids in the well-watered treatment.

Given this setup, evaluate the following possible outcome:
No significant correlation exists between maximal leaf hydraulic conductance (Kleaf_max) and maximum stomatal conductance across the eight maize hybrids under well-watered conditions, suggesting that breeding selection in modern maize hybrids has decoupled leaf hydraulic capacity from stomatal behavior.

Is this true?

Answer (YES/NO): NO